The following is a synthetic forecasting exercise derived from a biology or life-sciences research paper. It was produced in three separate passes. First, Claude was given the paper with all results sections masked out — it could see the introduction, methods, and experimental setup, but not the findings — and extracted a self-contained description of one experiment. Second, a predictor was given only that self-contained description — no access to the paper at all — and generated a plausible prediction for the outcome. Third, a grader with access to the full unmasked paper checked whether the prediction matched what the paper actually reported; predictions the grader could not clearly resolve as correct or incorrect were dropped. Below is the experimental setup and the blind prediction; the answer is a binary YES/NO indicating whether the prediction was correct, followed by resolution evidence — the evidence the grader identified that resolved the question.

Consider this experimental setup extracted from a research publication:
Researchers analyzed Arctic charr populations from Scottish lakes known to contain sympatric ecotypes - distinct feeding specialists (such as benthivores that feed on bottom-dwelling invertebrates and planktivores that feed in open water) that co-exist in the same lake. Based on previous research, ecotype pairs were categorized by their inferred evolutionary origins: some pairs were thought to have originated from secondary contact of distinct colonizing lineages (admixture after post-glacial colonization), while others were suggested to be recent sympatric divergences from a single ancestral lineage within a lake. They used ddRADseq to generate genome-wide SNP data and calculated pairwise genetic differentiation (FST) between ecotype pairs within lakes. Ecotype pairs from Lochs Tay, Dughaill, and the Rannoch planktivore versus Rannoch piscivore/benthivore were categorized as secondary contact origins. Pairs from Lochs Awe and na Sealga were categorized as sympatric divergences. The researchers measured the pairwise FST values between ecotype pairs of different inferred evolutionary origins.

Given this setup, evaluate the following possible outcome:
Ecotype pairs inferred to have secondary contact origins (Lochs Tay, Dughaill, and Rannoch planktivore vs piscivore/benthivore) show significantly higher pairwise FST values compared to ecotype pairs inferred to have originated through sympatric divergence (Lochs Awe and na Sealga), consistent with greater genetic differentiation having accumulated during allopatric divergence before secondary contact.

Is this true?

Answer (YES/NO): YES